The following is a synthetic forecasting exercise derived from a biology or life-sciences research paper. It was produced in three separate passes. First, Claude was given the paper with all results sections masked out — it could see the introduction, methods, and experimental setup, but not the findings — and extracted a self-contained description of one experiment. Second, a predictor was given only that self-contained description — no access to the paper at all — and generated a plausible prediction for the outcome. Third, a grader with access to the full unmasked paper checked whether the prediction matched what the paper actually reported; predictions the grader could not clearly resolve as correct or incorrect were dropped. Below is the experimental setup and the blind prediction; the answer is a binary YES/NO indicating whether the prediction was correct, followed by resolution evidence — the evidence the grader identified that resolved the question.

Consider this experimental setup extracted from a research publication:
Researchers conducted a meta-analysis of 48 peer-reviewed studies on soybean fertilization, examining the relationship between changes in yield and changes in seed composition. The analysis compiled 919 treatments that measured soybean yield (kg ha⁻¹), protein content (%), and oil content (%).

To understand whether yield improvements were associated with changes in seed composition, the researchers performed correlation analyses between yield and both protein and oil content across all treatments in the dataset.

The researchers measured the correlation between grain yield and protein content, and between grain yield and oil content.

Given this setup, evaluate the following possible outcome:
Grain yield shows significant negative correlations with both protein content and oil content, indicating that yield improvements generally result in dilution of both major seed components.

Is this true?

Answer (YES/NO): NO